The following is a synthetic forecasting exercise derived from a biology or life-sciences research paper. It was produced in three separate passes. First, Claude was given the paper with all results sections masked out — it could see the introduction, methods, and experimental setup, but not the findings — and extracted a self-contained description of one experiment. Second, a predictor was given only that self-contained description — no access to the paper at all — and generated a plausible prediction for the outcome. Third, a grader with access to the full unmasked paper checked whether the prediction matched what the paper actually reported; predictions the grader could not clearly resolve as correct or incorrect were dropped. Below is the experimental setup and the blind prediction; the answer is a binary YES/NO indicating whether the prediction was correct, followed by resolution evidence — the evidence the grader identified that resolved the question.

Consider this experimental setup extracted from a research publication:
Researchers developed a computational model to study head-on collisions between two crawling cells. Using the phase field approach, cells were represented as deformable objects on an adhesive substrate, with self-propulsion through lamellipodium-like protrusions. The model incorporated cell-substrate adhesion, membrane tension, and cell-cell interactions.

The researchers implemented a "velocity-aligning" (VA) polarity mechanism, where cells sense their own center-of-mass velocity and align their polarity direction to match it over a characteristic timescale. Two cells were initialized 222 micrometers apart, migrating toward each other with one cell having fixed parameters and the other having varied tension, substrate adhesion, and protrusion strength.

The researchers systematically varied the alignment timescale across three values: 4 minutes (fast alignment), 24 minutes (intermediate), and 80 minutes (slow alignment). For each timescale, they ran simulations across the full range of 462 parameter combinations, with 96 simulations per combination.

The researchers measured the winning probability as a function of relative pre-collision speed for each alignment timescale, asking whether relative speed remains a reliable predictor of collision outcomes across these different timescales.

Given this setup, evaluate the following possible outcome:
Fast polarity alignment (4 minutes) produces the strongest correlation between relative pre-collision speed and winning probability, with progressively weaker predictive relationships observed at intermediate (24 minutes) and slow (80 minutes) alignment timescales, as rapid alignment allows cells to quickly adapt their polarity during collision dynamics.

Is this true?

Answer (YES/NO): NO